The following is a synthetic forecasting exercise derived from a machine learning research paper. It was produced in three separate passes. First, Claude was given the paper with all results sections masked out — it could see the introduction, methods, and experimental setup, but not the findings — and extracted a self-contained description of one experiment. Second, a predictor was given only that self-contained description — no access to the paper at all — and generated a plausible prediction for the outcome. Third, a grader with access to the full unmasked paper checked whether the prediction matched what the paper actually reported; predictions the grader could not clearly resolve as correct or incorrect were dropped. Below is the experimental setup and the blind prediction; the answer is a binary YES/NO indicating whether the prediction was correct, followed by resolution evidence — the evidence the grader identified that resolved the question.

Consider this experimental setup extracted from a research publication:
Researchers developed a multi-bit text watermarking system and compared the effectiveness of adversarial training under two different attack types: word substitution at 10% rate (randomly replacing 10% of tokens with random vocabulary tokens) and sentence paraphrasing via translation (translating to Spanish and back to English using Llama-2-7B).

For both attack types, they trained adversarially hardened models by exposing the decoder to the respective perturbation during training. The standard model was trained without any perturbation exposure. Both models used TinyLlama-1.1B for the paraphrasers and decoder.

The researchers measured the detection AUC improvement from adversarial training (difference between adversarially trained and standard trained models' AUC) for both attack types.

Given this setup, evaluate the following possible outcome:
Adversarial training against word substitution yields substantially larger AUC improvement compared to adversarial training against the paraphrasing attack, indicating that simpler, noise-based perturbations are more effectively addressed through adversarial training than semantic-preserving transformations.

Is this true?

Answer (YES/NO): NO